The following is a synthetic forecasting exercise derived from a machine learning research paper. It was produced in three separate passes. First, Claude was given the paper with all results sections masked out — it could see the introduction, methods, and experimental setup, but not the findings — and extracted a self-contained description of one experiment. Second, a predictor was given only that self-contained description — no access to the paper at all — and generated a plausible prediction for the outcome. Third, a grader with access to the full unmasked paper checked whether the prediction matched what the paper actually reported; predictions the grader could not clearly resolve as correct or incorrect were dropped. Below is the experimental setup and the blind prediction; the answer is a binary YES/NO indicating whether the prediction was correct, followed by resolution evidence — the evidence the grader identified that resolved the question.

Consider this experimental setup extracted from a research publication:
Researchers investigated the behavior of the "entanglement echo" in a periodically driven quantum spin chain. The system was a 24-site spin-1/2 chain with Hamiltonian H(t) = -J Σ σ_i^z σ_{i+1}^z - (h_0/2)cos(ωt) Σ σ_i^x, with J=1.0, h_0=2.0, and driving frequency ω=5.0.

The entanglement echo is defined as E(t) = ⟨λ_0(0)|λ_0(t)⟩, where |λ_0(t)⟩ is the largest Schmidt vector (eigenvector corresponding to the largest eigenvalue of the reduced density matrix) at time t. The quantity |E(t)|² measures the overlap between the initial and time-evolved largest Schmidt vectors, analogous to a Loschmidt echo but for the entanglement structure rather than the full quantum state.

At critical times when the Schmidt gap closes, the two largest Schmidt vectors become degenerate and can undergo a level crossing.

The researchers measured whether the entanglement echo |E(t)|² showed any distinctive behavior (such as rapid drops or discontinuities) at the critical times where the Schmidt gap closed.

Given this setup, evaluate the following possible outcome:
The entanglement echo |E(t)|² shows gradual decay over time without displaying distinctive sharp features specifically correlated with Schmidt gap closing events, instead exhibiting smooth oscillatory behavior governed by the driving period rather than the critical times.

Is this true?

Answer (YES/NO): NO